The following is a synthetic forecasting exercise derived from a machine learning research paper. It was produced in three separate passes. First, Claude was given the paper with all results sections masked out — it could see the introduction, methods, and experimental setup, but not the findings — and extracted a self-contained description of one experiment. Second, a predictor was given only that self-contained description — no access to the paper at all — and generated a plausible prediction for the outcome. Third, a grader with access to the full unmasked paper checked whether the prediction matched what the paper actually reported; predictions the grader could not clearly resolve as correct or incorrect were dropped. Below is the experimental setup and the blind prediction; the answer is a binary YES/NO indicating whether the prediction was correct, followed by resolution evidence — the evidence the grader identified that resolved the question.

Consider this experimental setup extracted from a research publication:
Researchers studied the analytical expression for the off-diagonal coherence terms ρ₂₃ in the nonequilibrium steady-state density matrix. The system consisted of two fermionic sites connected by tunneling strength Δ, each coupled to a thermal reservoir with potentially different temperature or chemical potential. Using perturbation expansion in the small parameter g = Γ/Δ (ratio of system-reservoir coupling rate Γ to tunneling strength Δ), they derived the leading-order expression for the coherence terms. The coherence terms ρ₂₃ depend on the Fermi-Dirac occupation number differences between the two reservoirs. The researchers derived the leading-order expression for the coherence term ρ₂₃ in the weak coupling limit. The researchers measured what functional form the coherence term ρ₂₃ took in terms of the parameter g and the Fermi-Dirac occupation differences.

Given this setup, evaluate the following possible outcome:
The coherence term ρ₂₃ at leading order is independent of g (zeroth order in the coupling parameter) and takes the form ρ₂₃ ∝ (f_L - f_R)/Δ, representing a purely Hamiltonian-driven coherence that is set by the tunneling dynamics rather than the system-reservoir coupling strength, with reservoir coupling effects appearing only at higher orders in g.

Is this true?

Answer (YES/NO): NO